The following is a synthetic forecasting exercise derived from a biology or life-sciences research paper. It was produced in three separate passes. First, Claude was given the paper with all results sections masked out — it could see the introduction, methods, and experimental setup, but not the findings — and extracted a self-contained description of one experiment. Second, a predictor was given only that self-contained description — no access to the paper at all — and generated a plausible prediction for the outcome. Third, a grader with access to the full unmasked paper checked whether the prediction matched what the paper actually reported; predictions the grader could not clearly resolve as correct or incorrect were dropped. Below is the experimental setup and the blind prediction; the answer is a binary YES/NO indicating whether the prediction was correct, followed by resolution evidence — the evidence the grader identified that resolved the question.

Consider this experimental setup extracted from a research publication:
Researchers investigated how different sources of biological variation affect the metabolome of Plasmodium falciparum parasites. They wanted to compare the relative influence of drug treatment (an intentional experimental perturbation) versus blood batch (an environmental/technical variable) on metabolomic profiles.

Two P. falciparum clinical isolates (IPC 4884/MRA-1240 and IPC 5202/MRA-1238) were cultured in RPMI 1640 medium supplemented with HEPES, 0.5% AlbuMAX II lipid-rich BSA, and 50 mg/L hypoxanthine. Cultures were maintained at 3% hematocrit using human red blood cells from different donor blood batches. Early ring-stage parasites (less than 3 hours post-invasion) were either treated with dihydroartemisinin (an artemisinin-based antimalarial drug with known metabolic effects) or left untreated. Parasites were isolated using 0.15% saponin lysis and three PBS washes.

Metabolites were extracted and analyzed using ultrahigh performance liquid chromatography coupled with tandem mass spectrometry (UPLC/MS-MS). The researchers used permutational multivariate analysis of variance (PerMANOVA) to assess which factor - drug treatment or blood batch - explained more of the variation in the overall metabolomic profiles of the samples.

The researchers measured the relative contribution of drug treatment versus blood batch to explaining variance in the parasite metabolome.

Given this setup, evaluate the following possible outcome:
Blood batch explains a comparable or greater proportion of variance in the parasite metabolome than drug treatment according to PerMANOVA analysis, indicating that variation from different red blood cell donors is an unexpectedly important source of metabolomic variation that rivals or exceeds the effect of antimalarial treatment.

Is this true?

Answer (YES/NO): YES